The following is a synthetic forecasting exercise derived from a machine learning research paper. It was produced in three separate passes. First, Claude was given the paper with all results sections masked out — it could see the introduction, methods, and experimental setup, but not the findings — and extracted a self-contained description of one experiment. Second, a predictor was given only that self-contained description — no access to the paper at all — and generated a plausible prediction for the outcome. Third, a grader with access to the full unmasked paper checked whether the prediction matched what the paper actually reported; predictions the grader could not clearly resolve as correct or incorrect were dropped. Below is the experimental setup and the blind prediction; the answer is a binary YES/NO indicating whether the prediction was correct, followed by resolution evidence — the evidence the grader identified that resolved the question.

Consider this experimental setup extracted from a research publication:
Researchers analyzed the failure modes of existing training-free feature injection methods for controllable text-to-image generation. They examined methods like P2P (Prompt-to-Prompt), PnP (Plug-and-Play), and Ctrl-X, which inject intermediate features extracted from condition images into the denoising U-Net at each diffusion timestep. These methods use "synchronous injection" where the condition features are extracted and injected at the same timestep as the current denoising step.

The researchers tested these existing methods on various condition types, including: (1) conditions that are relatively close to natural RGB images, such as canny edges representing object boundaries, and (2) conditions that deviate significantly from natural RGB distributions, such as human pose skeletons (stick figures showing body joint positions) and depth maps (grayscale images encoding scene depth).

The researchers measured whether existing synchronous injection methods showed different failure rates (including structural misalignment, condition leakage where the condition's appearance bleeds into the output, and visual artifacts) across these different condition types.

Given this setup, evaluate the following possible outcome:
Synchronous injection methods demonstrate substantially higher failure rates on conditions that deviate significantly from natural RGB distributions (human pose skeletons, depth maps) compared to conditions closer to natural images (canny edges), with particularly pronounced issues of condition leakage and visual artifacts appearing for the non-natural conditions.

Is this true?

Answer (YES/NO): YES